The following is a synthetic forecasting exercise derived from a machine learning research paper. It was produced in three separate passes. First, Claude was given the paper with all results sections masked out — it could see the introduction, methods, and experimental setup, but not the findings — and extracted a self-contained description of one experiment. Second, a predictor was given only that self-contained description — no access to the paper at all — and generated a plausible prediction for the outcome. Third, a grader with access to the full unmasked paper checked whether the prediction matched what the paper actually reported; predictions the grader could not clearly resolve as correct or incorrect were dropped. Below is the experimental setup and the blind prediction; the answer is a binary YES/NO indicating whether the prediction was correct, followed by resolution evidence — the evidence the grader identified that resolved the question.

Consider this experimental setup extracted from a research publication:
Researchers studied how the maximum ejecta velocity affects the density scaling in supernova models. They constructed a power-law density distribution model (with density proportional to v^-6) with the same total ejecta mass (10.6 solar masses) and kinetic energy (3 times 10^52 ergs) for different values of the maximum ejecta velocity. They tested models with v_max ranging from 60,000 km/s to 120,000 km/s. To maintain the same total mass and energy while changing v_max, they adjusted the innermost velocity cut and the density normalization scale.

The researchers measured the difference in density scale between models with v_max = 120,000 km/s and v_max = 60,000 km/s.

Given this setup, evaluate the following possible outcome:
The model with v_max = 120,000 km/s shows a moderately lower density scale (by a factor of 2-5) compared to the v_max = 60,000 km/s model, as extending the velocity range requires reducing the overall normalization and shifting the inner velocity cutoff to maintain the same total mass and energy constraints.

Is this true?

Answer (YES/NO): NO